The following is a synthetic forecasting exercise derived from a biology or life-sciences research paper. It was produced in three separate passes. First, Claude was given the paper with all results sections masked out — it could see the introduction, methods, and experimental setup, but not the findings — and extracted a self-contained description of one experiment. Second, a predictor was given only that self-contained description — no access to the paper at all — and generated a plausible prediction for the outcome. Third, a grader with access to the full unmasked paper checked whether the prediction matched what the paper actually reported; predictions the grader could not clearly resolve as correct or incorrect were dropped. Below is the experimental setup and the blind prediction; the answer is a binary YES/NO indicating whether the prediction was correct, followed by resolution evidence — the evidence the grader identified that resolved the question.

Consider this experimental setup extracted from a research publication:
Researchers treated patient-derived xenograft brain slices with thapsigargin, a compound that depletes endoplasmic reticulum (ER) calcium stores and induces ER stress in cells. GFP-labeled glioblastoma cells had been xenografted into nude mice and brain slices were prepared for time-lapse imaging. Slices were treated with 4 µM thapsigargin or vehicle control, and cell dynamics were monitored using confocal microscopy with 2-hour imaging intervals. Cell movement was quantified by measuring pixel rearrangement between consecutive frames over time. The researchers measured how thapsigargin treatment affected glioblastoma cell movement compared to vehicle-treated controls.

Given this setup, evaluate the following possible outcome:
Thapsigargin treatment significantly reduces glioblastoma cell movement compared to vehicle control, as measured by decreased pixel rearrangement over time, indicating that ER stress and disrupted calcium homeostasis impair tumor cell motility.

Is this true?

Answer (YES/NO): YES